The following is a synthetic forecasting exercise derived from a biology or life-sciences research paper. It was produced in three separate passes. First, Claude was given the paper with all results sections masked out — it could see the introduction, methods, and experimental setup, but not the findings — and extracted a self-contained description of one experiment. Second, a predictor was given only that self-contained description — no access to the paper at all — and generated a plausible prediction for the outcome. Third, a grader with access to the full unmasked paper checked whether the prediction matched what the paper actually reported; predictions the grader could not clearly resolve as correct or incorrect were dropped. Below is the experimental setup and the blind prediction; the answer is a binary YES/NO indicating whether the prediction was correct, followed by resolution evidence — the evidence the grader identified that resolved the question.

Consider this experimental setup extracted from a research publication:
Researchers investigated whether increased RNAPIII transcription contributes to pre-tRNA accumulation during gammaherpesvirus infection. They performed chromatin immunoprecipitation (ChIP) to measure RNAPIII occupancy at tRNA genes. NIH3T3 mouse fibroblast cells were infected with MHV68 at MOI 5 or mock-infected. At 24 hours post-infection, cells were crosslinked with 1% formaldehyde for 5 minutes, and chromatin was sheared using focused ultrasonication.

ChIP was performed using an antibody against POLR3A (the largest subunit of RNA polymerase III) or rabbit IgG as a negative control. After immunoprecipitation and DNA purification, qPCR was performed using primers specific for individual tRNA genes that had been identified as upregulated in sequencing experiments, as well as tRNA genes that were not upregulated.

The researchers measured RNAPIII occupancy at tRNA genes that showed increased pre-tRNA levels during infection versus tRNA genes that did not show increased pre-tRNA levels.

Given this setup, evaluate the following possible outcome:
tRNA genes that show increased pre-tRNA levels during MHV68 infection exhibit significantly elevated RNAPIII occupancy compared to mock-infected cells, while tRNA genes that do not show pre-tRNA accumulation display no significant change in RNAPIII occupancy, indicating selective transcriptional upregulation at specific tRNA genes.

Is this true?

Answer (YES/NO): YES